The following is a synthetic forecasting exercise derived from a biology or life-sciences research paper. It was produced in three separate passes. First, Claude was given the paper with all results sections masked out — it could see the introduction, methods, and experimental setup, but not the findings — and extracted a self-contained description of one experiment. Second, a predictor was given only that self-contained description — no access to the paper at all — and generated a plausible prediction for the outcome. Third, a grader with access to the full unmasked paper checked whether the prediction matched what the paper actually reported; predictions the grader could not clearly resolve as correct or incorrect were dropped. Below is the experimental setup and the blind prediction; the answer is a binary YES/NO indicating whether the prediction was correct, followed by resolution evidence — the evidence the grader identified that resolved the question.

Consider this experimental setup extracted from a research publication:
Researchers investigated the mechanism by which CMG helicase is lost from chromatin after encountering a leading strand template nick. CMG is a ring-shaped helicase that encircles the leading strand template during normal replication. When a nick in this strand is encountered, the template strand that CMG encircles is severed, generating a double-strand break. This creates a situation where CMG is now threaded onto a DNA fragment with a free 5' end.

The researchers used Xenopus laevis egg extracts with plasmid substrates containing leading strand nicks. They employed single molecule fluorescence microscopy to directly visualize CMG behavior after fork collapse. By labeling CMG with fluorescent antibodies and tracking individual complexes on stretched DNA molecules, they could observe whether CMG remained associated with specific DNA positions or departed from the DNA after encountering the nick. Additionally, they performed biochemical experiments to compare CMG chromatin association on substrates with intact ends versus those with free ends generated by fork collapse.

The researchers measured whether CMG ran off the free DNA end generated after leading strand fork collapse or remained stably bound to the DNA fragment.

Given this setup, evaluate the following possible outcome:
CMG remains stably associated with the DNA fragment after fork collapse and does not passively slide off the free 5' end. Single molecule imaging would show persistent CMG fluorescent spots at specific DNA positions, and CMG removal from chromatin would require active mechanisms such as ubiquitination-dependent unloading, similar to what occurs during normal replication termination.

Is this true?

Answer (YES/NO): NO